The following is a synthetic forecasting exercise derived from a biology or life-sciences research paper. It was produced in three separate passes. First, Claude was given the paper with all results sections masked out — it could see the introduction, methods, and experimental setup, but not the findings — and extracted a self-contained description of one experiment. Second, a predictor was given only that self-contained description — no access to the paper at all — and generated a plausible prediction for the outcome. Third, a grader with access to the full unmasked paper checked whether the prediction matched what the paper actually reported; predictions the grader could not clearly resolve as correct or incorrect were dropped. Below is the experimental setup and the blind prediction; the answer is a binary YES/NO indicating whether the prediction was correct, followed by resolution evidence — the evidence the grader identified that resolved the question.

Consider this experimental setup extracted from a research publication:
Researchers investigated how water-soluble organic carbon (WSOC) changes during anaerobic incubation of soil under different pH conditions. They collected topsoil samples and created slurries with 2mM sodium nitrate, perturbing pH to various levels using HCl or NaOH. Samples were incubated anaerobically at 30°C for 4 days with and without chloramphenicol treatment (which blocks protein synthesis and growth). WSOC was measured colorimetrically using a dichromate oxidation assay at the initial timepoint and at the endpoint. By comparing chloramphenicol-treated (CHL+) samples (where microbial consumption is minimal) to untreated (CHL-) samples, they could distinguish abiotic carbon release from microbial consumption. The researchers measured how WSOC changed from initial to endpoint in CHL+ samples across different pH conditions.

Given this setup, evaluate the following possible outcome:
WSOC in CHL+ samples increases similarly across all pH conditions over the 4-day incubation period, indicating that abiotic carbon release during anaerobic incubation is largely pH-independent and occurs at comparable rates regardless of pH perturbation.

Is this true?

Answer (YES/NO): NO